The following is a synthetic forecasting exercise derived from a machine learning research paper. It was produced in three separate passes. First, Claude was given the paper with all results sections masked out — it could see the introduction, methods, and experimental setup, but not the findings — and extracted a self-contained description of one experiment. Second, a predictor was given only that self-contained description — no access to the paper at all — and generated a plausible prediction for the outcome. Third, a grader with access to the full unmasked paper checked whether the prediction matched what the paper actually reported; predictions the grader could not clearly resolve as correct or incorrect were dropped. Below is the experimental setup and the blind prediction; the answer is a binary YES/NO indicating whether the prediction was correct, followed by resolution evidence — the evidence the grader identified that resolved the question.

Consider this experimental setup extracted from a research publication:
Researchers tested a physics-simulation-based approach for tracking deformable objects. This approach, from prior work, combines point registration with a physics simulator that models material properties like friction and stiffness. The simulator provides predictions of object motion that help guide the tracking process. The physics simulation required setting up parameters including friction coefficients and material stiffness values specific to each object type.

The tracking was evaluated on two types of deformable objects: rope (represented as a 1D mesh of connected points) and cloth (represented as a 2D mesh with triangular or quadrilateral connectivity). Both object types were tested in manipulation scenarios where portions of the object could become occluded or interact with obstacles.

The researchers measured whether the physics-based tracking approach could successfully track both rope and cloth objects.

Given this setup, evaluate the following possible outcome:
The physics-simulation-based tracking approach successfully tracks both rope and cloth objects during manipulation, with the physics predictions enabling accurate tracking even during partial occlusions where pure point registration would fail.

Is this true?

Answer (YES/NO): NO